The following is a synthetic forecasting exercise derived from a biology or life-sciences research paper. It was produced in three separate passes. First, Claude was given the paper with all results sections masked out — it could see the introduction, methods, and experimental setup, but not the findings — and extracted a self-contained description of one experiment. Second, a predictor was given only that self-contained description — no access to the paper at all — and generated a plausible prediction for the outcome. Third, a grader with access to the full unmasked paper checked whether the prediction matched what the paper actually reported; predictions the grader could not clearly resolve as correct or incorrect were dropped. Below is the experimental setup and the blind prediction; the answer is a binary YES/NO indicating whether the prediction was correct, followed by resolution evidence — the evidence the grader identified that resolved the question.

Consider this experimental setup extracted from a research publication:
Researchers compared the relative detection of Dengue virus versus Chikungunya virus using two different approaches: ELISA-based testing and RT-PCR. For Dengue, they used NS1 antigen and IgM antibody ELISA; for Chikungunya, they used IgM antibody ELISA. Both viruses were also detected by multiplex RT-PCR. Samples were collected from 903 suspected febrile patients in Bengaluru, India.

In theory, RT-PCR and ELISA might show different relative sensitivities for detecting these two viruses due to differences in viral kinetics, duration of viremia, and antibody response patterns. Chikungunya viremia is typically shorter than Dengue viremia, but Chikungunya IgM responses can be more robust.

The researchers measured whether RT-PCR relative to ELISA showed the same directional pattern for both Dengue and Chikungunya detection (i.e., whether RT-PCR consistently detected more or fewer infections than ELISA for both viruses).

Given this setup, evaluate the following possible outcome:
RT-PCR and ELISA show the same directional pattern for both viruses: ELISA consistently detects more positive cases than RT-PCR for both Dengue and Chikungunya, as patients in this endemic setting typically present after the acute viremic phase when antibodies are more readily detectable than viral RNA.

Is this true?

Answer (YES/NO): NO